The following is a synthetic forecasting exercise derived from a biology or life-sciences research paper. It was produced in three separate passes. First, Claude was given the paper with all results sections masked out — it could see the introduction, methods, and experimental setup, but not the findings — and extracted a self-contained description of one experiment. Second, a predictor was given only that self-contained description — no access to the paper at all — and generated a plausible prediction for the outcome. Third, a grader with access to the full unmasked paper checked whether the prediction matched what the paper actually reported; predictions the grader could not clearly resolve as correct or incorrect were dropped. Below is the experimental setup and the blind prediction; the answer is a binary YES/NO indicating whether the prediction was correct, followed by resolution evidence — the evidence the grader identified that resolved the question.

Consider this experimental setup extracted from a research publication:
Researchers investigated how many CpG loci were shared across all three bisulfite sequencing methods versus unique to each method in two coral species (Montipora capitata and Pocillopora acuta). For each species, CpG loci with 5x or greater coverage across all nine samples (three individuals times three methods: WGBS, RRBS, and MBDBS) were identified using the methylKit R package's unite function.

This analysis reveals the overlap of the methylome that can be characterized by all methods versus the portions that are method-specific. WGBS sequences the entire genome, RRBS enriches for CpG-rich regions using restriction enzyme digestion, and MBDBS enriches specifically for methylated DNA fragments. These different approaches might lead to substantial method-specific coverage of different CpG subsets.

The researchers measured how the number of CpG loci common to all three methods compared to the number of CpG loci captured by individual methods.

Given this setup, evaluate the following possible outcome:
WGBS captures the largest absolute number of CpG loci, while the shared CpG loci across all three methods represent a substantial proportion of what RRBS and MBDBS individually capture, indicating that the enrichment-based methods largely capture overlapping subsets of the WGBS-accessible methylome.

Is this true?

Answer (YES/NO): NO